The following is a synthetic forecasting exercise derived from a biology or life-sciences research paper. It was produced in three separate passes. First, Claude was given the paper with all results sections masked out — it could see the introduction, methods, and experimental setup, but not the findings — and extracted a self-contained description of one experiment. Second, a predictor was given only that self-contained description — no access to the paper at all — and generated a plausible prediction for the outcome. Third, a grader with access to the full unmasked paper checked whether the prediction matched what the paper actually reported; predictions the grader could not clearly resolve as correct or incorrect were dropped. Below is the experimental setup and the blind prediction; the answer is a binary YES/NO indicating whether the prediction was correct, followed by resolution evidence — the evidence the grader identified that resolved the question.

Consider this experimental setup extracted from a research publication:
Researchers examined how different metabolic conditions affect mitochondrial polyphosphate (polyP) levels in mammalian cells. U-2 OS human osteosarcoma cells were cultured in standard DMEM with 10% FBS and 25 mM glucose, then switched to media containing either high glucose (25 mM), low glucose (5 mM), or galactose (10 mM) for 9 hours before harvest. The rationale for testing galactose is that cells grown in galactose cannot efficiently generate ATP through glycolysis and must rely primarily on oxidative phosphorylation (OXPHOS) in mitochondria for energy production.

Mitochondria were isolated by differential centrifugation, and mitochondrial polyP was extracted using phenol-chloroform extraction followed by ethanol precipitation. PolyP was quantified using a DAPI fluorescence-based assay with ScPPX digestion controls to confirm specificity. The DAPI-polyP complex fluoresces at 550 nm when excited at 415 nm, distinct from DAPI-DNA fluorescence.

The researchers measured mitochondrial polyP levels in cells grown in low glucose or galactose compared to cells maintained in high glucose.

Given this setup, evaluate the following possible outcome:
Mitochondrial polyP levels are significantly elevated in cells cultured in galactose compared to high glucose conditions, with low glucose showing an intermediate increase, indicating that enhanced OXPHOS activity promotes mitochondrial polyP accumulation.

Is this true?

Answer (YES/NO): NO